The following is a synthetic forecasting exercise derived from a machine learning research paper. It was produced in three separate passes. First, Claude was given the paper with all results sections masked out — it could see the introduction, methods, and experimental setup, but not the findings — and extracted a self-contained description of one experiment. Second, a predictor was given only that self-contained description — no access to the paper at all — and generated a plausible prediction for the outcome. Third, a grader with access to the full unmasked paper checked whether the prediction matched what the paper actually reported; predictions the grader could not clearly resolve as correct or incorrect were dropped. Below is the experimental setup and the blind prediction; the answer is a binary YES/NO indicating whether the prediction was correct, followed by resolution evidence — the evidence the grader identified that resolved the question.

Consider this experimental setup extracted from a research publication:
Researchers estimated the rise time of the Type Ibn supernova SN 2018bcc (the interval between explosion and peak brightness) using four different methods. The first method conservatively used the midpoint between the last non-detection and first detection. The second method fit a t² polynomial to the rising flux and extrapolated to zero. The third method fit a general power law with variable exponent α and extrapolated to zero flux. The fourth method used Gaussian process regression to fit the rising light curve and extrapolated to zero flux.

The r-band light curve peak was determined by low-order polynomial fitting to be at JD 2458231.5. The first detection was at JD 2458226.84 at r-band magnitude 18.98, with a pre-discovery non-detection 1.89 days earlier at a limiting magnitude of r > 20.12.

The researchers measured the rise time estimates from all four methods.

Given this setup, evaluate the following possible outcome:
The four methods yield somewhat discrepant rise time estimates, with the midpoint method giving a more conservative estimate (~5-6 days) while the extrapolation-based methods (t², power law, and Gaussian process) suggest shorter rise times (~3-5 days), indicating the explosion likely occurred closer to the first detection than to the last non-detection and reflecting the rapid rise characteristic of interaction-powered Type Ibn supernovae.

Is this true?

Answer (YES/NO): NO